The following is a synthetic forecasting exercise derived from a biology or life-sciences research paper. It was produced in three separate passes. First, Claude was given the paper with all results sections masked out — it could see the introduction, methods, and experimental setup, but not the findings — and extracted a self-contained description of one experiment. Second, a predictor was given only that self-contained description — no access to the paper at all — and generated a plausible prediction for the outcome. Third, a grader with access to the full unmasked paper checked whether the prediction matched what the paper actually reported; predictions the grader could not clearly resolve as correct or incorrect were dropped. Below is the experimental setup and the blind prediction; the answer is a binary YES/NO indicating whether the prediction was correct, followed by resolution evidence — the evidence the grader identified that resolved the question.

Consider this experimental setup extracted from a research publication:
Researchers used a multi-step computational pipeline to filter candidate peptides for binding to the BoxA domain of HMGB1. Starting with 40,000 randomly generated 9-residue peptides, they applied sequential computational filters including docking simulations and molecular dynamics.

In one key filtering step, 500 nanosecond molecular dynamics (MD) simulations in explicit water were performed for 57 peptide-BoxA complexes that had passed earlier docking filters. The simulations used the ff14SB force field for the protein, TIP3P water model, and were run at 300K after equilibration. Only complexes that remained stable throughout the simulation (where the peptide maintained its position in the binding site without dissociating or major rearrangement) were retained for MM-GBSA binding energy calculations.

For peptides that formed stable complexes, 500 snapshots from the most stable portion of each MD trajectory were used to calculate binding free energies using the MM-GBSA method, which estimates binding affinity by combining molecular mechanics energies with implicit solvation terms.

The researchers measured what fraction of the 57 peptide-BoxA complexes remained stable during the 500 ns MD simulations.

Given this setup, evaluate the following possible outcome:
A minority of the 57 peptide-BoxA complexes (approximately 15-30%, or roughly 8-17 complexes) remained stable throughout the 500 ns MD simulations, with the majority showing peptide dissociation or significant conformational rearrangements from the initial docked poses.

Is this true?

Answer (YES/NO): NO